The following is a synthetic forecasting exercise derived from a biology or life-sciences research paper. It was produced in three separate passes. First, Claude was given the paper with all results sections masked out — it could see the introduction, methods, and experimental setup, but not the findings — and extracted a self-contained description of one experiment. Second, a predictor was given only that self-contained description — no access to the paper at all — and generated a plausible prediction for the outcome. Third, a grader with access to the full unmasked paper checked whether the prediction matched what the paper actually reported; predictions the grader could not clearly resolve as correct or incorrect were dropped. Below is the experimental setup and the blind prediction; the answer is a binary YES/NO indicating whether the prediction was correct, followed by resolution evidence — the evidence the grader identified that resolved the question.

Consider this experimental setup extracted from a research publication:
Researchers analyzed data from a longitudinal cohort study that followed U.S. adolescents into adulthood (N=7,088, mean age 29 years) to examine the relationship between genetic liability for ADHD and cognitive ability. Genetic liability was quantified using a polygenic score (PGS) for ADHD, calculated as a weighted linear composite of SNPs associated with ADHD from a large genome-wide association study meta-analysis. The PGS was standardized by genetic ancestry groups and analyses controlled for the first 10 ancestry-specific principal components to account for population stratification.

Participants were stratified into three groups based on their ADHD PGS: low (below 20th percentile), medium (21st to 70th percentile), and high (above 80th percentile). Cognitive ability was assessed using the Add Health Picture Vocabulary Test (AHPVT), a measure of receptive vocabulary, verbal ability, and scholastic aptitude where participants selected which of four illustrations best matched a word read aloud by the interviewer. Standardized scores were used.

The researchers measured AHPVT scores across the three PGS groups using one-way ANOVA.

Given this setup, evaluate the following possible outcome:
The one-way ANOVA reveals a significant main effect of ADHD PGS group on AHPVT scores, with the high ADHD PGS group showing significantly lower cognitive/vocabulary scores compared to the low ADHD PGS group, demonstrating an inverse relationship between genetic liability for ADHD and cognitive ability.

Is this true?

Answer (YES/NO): YES